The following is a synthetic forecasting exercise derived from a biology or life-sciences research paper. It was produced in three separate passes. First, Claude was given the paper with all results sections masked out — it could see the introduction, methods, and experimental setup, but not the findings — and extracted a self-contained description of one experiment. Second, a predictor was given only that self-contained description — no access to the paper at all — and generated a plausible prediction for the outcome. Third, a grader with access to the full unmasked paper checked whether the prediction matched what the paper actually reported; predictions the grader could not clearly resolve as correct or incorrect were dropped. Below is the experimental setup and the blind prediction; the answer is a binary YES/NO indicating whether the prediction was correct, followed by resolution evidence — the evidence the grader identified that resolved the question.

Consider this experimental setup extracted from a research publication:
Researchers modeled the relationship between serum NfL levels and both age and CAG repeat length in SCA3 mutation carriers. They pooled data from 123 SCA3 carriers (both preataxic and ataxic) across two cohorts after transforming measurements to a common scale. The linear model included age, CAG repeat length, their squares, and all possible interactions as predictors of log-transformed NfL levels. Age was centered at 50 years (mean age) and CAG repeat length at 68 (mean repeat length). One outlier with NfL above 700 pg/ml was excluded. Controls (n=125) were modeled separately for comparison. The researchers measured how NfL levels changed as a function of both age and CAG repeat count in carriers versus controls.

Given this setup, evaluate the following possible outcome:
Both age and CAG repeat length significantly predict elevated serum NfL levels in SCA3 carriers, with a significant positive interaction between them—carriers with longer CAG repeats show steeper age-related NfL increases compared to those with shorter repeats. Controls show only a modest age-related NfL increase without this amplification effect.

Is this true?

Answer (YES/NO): NO